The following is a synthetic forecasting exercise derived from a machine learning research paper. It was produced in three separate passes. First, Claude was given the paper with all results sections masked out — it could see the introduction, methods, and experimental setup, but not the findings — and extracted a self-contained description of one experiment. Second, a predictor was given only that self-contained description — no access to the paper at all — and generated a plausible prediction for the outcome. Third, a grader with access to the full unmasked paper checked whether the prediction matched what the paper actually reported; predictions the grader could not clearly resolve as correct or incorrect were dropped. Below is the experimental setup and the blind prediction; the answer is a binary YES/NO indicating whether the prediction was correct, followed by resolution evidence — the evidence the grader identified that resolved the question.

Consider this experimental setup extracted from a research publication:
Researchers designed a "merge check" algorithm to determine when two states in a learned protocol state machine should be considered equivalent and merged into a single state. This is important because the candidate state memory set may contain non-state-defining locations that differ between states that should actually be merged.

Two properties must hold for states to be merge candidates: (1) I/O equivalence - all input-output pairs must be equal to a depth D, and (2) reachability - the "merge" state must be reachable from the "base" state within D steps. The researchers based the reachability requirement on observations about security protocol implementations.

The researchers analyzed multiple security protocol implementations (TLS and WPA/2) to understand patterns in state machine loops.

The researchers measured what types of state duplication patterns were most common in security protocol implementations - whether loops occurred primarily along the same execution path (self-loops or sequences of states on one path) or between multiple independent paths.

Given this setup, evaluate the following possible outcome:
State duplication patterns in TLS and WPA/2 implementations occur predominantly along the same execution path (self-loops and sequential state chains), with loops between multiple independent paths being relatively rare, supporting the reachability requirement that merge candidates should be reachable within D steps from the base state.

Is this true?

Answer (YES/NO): YES